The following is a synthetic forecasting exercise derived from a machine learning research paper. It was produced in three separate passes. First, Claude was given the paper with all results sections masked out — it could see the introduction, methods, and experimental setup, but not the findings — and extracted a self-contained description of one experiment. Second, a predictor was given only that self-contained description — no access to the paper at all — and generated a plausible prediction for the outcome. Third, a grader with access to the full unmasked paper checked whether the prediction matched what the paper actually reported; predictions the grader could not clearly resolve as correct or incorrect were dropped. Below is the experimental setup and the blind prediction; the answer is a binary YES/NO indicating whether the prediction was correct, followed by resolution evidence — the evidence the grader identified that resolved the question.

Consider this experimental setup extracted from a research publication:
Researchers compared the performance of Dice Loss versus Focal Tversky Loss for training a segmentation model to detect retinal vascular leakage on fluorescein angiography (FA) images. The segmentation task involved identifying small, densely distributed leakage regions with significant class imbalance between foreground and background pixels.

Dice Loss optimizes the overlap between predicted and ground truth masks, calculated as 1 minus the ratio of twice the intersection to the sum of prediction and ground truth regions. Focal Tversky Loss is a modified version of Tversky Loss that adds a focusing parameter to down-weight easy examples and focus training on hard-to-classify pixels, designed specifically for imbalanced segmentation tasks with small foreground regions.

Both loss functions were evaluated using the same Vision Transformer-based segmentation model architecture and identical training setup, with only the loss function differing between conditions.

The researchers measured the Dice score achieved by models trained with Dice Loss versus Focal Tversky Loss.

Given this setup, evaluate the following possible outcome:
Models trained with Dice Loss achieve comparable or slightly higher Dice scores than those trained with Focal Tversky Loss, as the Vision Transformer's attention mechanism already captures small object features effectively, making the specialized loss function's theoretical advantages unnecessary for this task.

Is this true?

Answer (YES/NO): YES